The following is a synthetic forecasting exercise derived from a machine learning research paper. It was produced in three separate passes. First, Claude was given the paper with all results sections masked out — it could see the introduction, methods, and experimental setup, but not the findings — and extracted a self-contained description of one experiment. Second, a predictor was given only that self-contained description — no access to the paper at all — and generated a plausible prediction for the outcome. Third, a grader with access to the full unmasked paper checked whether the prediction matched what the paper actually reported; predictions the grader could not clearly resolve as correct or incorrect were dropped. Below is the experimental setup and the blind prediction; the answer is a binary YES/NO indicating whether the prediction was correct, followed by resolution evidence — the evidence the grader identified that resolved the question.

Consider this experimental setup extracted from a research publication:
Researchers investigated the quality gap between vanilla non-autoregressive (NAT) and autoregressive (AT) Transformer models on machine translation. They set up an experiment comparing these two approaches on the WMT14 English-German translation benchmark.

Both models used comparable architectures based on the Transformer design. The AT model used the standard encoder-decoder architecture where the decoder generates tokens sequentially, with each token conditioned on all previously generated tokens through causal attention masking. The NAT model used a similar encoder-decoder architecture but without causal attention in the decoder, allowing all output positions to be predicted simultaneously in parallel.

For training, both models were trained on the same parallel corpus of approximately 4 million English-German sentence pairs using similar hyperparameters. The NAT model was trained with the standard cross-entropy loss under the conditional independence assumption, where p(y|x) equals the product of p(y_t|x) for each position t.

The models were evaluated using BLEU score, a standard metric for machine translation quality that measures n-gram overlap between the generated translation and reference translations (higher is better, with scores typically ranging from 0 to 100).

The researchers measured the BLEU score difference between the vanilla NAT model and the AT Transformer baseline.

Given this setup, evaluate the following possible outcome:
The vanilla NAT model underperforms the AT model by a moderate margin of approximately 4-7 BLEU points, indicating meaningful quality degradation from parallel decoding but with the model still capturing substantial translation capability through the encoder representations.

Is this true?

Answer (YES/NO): NO